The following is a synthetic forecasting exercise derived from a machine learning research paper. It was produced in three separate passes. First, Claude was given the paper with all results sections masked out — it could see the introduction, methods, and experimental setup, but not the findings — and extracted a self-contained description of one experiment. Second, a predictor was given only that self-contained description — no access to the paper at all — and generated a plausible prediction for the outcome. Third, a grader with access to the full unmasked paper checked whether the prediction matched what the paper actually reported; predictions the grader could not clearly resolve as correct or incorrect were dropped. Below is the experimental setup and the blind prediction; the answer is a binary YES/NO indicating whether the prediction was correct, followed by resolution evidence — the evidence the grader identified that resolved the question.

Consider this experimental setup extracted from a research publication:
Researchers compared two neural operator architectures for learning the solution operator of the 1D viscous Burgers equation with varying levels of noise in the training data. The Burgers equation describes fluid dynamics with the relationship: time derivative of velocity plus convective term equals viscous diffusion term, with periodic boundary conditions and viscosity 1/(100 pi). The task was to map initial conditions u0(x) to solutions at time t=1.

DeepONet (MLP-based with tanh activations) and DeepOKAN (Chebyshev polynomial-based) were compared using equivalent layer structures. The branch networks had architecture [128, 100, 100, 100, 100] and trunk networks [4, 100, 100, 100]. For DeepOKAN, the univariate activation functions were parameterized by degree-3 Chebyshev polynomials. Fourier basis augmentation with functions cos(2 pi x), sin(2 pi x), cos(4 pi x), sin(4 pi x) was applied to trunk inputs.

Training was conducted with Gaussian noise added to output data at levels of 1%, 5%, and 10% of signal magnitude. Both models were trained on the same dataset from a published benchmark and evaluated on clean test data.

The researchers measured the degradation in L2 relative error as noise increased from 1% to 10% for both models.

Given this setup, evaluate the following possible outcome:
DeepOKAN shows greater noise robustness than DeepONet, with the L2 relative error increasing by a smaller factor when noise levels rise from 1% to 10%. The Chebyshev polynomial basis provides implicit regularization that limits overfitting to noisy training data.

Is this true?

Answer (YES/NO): NO